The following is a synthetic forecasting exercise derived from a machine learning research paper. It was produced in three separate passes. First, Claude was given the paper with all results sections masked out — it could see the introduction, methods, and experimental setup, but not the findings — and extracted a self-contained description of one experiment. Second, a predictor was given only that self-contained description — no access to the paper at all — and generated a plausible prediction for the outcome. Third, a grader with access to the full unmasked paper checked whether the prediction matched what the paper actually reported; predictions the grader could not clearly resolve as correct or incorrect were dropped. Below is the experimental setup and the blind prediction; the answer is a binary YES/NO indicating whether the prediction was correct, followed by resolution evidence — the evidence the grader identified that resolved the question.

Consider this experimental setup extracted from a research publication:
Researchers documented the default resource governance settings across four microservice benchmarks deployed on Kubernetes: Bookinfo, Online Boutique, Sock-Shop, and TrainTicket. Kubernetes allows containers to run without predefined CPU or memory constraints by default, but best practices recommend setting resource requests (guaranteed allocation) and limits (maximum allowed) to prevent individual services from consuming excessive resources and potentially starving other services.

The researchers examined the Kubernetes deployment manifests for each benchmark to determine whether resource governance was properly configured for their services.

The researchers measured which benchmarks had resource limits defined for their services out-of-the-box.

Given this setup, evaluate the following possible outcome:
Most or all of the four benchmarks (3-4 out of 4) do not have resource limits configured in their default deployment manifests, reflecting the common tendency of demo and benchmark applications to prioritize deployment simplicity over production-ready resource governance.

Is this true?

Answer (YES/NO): NO